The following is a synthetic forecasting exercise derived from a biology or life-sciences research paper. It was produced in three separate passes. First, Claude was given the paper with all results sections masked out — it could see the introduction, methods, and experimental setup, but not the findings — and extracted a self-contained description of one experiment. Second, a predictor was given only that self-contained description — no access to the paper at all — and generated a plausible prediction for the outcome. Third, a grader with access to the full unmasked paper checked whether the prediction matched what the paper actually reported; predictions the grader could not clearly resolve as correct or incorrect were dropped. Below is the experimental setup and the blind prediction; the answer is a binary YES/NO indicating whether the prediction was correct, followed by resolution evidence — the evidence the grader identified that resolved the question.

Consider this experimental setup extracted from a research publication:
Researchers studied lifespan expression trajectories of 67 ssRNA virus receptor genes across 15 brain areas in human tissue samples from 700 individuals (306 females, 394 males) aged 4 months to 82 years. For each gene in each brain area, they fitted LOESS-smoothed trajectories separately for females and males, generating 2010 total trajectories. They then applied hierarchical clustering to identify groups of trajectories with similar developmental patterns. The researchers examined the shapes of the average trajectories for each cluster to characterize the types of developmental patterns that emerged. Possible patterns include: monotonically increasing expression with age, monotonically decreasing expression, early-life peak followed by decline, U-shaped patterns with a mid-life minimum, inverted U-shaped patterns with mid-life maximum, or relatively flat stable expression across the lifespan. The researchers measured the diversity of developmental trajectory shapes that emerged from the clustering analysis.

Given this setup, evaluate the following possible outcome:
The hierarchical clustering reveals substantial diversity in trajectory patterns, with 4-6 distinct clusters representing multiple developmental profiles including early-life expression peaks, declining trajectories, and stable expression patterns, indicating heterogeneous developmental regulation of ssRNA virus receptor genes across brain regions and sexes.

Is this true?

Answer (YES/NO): NO